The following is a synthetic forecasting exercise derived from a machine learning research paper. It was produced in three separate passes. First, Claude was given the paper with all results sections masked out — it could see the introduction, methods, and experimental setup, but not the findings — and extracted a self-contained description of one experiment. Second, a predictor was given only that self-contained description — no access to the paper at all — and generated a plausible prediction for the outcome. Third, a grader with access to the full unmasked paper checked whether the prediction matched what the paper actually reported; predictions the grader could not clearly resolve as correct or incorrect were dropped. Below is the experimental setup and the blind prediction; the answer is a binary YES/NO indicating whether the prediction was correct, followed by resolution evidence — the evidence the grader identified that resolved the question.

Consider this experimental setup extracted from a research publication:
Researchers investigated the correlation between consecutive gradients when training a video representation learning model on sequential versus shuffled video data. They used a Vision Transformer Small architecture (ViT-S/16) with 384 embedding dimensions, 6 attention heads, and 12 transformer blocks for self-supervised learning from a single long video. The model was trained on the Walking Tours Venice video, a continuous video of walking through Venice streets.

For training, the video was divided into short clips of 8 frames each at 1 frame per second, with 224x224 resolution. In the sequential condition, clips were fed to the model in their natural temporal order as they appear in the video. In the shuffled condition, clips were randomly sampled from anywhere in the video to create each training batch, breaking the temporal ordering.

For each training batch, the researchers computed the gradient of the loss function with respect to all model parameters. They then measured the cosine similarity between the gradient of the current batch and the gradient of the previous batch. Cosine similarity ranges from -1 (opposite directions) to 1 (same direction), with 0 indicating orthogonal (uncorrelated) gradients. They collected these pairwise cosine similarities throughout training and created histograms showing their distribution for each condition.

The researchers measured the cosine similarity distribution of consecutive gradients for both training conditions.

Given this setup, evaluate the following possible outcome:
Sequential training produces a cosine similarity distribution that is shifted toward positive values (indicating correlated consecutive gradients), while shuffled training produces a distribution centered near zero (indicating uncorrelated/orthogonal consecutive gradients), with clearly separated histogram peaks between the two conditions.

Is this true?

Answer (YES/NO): YES